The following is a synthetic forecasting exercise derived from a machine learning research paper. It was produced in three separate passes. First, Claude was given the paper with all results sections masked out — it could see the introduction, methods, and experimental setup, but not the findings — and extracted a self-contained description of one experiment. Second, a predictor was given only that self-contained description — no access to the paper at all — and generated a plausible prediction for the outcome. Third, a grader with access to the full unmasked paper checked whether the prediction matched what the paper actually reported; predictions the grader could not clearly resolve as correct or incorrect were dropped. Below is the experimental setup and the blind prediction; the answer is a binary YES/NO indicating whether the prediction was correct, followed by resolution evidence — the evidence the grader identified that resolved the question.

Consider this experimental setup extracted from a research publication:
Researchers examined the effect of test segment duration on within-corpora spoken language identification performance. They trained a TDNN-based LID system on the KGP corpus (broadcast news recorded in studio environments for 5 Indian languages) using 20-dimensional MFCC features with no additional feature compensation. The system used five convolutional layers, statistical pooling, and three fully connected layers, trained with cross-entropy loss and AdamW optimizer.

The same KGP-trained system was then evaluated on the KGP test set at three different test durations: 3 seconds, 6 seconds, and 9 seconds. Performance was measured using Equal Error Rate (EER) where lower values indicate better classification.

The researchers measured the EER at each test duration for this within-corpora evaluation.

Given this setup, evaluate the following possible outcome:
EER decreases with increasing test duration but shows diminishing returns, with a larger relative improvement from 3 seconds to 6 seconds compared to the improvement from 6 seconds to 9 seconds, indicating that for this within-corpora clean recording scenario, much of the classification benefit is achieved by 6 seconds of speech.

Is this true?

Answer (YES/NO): NO